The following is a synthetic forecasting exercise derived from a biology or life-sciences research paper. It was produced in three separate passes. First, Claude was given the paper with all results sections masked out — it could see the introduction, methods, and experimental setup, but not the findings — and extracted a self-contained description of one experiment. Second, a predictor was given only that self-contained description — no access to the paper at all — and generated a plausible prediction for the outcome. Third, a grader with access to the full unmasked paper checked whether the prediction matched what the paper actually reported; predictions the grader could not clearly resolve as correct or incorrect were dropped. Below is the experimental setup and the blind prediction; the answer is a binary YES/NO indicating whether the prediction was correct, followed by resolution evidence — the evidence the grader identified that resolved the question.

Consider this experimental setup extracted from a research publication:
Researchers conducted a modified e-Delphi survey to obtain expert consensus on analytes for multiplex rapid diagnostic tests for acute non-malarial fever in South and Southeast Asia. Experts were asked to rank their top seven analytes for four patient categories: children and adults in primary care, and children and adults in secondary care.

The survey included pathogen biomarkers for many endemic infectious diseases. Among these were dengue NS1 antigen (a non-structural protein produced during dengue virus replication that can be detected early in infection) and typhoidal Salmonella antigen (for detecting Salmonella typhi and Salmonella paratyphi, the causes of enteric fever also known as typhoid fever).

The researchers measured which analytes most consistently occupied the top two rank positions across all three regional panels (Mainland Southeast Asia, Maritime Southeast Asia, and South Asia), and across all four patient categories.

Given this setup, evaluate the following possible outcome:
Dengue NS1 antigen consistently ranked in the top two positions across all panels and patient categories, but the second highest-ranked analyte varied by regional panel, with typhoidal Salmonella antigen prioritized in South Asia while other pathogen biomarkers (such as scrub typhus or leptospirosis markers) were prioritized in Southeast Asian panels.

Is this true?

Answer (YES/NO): NO